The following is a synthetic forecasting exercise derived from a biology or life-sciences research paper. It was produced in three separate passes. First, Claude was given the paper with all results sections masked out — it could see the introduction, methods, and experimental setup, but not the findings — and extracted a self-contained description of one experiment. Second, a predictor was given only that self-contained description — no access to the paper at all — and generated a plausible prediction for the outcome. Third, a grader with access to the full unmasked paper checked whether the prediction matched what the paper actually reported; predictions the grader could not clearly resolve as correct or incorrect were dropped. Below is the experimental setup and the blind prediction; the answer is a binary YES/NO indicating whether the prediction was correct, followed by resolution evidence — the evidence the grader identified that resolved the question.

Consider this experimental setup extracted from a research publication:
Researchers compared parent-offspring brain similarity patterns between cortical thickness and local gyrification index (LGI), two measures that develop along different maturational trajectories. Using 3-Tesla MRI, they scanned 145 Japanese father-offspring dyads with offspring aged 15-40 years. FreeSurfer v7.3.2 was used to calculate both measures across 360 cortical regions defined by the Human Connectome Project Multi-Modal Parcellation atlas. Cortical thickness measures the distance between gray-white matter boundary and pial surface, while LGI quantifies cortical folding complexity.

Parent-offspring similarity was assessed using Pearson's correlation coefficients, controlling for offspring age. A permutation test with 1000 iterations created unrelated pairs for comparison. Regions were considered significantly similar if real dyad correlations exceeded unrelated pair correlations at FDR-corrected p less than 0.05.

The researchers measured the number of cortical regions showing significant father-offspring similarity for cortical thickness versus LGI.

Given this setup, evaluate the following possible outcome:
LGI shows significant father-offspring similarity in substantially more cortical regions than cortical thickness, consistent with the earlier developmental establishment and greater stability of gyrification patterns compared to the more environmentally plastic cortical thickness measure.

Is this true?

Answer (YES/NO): YES